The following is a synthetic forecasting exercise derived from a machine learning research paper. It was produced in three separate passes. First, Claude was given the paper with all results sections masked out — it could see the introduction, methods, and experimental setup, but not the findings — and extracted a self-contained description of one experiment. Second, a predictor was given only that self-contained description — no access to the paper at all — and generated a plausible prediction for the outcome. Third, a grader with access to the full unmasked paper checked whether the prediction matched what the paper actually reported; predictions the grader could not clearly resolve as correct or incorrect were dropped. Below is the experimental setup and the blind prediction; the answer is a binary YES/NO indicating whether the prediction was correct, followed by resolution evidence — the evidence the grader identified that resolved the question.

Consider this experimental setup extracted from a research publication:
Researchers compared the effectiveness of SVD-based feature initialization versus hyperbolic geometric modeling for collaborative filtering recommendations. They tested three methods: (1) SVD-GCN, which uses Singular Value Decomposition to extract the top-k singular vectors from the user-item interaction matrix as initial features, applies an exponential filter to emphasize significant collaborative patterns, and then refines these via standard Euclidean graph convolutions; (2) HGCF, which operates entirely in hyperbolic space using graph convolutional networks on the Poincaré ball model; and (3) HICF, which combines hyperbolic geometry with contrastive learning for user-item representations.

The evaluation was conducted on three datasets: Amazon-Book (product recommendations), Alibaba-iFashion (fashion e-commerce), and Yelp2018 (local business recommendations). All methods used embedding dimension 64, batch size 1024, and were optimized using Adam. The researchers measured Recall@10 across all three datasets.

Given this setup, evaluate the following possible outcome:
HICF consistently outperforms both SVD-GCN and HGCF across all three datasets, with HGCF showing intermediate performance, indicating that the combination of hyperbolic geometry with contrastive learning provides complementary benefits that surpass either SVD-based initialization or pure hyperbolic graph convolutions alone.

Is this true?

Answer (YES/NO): NO